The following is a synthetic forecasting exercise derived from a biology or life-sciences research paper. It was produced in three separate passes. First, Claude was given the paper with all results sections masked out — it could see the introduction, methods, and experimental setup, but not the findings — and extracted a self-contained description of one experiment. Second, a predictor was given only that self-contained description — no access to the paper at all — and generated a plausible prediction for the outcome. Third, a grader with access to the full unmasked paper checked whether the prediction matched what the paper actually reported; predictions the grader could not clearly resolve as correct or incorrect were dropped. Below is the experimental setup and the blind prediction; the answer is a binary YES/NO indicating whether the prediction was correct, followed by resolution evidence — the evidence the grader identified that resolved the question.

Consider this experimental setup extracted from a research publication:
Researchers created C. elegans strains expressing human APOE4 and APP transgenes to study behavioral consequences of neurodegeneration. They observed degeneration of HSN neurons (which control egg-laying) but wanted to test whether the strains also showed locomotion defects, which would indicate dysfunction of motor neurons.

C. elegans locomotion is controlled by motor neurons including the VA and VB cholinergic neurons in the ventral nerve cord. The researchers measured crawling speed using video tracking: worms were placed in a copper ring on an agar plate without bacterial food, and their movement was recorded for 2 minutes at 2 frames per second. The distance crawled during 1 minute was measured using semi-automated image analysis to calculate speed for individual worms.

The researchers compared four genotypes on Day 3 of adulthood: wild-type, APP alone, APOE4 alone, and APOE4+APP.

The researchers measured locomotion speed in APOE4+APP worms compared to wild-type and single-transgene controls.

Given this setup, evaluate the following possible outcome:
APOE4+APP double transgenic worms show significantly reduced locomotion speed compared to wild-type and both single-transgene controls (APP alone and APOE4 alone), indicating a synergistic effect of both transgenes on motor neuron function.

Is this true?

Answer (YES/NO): NO